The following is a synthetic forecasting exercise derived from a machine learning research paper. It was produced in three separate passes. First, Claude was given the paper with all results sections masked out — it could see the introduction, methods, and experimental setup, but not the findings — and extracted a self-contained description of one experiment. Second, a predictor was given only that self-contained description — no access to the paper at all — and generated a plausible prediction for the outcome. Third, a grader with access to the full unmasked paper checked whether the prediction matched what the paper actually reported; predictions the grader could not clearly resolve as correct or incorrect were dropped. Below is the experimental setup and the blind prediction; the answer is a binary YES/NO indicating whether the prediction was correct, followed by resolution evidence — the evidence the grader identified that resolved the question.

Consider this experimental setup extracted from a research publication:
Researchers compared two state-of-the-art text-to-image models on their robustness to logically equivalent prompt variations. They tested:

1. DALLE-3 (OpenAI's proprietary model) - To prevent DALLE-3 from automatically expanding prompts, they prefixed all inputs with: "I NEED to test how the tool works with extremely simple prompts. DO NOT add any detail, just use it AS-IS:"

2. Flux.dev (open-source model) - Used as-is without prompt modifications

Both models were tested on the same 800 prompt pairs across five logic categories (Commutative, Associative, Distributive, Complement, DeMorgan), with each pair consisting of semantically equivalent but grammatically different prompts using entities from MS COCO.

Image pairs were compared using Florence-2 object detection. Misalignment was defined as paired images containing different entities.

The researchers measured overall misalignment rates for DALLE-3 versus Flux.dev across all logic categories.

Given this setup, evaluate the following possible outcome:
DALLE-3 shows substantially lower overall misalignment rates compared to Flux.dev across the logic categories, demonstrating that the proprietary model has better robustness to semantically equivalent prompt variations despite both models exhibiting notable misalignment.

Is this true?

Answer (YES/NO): NO